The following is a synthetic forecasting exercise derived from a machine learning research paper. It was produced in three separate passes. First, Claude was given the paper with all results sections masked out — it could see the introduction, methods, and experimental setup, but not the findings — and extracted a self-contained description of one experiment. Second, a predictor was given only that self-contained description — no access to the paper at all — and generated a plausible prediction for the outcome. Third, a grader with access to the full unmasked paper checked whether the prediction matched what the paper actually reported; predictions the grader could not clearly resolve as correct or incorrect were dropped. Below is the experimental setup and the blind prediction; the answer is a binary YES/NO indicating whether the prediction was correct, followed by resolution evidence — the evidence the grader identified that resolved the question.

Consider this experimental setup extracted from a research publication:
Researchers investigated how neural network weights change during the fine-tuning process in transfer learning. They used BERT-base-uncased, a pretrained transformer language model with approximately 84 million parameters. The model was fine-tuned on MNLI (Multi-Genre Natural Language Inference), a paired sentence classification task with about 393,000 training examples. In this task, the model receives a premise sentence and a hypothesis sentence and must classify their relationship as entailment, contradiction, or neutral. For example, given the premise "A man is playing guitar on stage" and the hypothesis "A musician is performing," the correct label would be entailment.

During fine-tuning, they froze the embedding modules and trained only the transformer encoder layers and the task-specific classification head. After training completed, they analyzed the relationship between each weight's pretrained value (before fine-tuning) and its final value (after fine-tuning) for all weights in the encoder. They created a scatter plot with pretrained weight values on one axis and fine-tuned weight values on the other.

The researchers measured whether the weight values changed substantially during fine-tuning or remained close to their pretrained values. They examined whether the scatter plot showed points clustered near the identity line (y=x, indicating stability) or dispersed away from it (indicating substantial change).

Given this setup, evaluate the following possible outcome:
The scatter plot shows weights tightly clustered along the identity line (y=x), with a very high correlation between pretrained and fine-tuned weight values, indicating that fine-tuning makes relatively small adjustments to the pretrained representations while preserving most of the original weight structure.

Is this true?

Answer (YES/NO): YES